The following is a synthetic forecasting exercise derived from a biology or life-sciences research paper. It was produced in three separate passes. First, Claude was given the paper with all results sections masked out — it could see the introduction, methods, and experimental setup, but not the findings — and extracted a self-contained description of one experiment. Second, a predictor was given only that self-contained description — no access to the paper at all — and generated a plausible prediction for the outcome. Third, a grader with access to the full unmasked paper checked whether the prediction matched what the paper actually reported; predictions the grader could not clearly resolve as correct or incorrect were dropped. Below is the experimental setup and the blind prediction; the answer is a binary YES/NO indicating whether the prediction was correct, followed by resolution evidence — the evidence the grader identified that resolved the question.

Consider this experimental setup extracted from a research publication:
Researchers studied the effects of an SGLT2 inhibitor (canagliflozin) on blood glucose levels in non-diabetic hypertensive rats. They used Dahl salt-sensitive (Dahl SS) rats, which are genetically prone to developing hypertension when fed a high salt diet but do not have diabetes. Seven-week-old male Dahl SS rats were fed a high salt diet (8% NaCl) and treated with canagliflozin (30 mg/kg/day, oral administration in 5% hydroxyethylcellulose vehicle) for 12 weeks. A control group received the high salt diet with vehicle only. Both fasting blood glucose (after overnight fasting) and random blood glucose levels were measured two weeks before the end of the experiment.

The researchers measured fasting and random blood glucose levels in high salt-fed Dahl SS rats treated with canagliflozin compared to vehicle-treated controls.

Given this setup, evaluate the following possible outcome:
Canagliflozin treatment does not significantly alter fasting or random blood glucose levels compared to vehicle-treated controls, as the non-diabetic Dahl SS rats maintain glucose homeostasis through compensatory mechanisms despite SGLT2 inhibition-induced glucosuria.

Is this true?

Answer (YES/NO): NO